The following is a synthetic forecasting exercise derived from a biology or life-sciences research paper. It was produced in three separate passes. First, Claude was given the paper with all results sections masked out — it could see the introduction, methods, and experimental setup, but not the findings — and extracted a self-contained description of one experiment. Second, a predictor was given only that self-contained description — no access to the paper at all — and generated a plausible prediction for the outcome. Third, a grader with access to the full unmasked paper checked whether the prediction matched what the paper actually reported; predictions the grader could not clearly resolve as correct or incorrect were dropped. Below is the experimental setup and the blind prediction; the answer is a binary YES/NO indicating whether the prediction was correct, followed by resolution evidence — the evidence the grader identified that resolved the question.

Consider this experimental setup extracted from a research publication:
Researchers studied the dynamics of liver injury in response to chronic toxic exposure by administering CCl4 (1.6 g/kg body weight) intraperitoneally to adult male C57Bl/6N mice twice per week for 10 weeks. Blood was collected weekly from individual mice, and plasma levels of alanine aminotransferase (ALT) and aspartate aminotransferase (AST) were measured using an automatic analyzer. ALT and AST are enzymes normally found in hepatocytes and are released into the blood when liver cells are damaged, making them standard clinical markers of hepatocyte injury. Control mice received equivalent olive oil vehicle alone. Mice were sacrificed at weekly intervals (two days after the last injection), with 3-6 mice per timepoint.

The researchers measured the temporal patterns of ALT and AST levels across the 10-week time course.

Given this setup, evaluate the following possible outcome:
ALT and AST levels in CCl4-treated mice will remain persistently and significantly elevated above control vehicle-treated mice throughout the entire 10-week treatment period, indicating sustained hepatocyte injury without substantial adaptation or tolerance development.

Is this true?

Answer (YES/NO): NO